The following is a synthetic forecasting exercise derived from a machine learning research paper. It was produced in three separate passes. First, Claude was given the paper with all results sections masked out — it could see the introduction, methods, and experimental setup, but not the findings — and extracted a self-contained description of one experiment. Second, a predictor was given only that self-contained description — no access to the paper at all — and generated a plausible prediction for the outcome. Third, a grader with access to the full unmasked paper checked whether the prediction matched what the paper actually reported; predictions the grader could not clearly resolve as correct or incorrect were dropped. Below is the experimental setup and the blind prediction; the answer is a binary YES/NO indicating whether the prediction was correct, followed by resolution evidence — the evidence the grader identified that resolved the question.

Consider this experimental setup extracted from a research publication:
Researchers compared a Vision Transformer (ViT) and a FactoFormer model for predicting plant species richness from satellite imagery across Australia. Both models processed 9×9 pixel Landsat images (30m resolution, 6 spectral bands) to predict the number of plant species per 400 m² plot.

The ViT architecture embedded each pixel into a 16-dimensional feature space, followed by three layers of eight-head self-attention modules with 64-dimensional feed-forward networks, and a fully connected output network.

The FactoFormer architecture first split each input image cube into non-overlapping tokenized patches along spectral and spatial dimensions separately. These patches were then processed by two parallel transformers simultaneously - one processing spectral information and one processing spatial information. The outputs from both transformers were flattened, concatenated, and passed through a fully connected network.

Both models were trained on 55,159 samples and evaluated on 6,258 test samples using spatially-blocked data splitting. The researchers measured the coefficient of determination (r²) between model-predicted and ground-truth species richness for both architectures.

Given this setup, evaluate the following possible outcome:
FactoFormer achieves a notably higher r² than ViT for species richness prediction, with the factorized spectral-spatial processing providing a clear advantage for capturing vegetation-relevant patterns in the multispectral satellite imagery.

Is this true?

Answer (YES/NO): NO